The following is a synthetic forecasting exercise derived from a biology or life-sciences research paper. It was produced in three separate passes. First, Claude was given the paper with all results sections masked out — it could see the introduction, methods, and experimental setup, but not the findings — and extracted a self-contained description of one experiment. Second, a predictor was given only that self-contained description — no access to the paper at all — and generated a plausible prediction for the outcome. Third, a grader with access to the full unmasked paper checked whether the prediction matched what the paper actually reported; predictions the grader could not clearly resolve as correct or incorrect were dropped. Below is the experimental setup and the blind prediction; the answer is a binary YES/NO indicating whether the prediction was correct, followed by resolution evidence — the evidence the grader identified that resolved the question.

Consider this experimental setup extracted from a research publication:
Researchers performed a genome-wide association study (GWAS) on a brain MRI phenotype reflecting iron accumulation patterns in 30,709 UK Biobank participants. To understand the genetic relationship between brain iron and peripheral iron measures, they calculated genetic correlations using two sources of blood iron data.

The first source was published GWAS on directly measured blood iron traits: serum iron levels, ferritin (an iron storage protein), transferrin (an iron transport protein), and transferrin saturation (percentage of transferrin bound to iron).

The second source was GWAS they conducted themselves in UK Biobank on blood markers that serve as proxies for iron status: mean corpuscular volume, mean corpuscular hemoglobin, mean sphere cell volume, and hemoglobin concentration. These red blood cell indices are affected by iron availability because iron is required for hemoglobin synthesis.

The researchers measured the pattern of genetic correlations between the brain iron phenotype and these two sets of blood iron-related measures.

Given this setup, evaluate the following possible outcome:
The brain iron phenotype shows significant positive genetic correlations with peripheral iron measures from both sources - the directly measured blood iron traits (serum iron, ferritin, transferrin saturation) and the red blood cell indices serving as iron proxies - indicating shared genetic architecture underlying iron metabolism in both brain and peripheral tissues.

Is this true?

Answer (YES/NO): NO